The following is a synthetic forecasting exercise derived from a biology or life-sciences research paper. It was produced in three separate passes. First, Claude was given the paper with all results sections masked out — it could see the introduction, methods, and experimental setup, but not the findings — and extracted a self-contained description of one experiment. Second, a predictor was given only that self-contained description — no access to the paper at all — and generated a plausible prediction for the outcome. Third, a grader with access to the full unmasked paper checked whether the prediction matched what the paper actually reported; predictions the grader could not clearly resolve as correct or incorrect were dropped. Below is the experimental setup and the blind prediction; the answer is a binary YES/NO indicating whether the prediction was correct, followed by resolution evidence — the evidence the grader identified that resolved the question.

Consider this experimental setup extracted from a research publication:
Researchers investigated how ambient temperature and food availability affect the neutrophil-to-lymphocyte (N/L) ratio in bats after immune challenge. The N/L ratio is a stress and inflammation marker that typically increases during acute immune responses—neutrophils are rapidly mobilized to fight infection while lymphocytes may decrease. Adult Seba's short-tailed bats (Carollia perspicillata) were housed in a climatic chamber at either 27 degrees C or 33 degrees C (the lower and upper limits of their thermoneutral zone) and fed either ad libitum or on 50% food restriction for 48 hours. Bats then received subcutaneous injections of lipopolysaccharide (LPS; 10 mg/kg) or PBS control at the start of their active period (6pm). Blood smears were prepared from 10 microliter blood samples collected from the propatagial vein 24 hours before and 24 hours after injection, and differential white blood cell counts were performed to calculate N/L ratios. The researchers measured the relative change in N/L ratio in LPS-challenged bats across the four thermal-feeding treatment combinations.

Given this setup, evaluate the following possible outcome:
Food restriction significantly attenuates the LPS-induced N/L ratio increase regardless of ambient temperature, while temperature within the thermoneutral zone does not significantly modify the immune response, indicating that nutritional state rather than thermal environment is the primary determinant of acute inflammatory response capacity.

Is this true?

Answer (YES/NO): NO